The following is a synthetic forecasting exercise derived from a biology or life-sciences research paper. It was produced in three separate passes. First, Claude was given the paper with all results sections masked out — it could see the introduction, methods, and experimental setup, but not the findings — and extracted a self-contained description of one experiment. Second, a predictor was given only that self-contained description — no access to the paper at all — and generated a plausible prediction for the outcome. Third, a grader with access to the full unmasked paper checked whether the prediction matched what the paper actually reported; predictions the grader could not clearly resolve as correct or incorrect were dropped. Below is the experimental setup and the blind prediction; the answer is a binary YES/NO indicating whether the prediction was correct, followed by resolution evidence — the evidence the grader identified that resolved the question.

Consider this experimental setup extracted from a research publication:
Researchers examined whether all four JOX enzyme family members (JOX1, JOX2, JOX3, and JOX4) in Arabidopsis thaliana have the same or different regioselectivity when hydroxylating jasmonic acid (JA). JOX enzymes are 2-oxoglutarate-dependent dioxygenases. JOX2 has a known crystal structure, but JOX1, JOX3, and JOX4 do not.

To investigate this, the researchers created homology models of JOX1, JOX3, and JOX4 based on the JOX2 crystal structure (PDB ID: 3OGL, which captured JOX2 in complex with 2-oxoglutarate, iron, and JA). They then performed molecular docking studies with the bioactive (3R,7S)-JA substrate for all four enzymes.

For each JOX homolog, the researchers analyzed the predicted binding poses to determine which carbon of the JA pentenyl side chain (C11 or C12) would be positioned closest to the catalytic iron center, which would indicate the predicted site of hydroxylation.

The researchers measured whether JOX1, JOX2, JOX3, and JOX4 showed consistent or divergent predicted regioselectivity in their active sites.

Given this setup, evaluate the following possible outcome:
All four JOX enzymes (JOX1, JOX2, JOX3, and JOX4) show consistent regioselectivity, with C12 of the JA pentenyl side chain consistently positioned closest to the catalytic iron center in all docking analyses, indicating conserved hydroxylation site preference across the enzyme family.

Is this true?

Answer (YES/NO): NO